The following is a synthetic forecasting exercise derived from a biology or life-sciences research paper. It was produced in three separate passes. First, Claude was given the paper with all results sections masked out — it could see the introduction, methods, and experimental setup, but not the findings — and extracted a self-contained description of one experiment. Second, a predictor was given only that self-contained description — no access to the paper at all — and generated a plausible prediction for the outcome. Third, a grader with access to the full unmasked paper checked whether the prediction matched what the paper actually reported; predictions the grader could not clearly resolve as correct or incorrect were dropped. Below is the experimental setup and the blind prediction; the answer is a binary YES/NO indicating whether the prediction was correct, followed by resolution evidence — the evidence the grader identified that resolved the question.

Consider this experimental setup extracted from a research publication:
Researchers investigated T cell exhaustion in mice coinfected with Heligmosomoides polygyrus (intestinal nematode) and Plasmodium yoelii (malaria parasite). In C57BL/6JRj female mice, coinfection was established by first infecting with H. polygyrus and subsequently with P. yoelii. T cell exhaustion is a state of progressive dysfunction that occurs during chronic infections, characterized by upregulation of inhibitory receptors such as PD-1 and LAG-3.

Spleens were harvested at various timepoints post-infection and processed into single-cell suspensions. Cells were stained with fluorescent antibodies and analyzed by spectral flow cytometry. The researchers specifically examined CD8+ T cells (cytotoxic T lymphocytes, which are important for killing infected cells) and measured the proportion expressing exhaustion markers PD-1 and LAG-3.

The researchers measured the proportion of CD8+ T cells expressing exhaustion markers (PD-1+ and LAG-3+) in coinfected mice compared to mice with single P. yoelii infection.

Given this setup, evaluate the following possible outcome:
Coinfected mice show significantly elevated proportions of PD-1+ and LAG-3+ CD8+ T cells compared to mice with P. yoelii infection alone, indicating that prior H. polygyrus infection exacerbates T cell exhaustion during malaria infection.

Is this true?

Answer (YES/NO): YES